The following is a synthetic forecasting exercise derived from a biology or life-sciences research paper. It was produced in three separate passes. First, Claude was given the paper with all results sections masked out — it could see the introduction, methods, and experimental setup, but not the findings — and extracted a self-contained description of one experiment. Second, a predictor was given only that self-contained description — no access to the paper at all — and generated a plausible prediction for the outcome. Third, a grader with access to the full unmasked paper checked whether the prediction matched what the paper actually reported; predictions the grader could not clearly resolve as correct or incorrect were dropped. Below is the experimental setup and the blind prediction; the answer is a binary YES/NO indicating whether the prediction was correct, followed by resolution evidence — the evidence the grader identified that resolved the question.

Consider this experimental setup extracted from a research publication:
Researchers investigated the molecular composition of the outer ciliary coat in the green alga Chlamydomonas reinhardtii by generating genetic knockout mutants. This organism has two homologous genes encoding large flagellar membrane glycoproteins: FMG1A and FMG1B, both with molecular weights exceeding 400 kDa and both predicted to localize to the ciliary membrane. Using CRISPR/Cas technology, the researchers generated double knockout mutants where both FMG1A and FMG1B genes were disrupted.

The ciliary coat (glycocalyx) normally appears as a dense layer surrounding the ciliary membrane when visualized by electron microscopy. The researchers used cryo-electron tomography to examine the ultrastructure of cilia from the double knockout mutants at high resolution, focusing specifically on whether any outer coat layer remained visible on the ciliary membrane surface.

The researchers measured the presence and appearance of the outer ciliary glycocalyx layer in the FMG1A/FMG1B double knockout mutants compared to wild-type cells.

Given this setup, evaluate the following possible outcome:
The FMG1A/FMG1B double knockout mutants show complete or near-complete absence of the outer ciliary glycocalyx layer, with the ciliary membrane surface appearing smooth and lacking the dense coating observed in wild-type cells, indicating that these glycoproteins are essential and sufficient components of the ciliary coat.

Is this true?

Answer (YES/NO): YES